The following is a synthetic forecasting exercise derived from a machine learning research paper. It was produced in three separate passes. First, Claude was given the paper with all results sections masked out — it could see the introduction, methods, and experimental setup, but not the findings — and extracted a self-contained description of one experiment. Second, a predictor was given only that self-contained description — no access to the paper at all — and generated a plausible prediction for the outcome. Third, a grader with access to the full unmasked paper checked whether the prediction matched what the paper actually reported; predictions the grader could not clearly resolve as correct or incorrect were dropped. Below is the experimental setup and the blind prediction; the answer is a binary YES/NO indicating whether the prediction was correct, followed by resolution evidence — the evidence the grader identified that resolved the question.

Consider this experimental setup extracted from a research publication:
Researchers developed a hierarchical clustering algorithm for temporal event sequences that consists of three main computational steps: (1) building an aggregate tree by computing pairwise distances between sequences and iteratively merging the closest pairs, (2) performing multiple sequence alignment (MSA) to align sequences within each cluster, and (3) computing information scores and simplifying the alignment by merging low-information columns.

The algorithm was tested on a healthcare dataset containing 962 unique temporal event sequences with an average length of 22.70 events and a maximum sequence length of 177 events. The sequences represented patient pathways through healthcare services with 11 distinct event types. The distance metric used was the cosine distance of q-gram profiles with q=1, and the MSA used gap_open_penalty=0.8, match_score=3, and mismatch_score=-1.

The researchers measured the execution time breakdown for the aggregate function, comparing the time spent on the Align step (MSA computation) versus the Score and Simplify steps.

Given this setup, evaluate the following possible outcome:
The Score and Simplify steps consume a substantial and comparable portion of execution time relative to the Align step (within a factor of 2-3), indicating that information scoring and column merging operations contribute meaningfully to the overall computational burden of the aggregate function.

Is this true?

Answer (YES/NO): NO